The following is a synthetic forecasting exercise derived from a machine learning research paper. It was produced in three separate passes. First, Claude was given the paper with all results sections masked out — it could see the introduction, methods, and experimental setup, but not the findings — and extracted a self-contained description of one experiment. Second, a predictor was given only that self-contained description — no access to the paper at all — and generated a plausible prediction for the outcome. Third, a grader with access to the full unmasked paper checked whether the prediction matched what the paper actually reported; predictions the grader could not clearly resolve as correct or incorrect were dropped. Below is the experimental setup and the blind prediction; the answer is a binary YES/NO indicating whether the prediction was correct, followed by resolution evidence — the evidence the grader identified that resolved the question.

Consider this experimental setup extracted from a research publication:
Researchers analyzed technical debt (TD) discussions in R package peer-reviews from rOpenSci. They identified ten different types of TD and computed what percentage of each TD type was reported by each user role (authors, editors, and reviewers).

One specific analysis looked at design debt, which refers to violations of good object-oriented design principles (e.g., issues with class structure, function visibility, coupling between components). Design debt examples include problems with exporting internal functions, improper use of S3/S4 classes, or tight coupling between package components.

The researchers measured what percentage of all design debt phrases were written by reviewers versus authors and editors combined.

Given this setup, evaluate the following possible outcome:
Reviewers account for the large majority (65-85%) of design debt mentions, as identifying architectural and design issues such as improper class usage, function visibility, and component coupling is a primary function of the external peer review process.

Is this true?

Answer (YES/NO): NO